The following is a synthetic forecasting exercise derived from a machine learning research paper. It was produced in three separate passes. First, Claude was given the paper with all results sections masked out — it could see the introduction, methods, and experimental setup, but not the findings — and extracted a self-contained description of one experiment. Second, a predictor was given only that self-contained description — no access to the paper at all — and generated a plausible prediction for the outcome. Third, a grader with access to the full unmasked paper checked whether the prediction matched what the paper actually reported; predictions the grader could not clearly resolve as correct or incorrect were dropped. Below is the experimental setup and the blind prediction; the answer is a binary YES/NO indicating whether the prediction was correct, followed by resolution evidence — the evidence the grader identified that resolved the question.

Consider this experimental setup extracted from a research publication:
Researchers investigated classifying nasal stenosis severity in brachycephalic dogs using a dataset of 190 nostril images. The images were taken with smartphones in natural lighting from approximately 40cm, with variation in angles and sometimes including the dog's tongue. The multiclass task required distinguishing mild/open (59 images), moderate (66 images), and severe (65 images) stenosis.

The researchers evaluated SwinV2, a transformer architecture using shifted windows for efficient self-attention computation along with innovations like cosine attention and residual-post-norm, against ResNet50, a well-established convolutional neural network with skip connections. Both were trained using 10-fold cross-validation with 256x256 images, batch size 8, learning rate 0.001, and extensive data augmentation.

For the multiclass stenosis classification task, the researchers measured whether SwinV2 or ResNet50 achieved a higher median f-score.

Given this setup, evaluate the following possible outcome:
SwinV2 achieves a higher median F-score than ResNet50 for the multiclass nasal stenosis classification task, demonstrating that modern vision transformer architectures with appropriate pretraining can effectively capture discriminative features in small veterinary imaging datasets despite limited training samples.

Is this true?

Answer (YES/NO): NO